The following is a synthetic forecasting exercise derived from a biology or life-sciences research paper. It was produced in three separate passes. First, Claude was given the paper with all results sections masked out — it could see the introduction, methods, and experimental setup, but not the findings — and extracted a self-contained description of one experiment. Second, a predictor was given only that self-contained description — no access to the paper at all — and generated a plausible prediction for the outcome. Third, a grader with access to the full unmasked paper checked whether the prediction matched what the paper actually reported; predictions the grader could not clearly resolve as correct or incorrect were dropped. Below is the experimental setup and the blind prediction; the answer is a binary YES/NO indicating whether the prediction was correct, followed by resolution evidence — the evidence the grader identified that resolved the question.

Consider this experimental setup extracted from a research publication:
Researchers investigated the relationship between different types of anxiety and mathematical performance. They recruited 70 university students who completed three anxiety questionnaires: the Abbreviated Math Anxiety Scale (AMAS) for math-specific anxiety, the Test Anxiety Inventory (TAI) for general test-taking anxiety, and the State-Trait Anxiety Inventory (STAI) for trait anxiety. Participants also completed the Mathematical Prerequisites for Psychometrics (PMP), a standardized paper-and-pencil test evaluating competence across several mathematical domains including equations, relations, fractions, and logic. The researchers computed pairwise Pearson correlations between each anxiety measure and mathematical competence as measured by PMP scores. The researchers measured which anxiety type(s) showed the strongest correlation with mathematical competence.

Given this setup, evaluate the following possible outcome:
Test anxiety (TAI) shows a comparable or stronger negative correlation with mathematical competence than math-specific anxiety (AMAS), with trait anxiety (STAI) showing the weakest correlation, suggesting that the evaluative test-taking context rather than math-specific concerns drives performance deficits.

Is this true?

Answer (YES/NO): NO